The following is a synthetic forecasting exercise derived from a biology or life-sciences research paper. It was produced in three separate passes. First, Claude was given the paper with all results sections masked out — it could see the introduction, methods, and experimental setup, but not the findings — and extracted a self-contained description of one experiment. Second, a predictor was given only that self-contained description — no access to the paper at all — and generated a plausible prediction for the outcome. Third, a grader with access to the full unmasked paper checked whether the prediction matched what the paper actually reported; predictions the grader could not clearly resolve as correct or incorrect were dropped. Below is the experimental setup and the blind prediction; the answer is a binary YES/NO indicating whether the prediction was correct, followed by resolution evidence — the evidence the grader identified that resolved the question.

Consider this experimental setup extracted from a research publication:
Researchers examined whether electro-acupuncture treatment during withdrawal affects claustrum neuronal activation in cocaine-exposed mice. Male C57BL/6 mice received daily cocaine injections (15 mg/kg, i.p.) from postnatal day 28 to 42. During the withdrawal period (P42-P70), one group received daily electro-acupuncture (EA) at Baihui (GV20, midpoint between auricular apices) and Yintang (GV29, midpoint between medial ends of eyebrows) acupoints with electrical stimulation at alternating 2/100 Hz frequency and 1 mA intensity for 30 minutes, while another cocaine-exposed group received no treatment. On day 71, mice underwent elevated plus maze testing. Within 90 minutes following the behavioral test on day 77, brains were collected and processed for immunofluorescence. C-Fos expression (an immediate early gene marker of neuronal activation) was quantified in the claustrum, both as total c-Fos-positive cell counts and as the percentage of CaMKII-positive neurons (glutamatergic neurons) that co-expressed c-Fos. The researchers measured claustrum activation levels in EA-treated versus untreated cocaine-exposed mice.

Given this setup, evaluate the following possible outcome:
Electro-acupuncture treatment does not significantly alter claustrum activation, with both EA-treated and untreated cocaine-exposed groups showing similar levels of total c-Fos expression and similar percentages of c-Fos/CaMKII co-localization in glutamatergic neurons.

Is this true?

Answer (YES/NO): NO